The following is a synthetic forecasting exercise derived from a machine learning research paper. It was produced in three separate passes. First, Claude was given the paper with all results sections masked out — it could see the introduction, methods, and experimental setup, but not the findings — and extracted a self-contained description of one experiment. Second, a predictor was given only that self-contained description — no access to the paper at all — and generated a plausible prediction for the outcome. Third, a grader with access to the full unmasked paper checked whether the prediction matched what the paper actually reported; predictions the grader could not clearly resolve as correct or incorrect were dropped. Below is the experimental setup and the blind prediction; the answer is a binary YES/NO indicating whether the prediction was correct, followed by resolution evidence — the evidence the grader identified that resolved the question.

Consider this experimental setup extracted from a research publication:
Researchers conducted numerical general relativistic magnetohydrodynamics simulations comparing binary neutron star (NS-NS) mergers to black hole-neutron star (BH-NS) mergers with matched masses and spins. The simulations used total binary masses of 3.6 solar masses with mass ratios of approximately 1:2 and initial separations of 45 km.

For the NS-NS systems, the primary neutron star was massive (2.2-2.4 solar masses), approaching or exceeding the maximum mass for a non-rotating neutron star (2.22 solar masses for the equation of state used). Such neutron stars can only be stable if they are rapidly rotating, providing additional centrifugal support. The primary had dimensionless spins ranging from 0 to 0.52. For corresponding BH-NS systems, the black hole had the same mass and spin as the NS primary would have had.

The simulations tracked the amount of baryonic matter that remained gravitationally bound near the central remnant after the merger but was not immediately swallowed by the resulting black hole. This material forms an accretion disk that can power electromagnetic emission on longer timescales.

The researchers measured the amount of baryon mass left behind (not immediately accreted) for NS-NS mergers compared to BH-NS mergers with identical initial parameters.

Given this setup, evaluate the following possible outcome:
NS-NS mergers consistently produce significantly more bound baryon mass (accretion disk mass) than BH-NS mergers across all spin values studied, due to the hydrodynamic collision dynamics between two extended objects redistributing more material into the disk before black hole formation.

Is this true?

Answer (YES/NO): NO